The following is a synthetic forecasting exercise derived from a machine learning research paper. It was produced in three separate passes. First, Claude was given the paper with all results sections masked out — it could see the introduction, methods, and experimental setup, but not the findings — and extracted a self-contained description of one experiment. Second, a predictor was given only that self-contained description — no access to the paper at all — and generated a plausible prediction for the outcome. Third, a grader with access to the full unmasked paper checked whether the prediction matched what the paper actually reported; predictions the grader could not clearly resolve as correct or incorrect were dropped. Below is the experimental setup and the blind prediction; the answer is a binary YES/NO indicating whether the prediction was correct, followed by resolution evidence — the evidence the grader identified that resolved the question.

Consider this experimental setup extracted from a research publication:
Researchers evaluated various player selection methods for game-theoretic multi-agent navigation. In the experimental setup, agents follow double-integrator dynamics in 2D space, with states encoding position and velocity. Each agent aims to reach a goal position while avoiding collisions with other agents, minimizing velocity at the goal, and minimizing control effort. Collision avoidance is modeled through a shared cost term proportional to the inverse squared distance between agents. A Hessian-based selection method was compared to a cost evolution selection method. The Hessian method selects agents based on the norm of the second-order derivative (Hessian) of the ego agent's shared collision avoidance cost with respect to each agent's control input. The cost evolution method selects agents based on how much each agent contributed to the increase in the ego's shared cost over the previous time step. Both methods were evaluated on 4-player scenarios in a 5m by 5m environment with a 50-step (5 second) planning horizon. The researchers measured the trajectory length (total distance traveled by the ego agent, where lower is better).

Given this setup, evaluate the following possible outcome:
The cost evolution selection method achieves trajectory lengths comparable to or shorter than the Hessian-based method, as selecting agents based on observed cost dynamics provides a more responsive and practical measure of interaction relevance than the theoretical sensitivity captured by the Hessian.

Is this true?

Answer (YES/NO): YES